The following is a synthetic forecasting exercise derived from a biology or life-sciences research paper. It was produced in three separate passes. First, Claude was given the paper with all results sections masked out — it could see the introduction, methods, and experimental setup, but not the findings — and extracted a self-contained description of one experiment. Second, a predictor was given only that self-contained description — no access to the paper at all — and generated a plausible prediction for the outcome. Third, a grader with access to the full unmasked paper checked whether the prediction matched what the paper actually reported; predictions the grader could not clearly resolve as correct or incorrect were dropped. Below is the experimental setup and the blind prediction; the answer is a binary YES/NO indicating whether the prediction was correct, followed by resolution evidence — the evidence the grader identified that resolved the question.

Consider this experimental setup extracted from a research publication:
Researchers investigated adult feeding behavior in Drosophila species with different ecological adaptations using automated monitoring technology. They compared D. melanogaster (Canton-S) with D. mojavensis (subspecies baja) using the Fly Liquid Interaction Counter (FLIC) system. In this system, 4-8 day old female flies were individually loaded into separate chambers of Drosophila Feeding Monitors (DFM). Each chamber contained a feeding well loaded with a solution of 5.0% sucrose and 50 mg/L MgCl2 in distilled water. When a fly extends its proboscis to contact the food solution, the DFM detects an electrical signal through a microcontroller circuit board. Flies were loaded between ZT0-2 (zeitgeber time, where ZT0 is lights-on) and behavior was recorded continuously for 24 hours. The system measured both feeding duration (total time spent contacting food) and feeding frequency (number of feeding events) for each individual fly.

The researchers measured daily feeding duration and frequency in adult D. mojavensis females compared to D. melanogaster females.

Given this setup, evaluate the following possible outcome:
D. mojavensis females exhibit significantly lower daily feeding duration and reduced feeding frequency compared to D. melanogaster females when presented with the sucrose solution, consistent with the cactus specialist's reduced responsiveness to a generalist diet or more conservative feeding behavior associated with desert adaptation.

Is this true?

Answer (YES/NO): YES